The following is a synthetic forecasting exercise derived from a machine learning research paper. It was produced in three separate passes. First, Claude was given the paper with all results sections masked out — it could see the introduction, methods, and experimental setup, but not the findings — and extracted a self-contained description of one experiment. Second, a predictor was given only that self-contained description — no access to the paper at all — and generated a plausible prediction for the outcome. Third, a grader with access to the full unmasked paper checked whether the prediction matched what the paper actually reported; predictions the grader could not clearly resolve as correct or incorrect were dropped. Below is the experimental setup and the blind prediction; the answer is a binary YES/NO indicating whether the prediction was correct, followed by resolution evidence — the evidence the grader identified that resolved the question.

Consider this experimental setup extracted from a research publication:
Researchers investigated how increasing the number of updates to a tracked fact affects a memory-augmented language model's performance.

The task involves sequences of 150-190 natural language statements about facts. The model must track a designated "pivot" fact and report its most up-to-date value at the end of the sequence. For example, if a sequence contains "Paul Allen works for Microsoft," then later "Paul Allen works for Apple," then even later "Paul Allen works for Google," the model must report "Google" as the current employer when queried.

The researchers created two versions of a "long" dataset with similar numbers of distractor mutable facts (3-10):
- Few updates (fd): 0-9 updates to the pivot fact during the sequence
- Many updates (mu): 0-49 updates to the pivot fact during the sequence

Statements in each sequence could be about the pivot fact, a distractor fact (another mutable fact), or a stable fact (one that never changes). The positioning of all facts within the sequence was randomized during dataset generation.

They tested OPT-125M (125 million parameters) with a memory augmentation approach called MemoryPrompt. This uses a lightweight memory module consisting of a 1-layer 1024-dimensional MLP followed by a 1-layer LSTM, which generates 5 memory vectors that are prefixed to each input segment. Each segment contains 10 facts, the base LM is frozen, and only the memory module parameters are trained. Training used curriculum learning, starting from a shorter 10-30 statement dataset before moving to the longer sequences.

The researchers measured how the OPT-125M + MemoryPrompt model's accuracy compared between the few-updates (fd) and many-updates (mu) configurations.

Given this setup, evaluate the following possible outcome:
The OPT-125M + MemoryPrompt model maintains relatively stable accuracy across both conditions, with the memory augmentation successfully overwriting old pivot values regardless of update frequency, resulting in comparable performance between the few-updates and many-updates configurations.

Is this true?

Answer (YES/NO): NO